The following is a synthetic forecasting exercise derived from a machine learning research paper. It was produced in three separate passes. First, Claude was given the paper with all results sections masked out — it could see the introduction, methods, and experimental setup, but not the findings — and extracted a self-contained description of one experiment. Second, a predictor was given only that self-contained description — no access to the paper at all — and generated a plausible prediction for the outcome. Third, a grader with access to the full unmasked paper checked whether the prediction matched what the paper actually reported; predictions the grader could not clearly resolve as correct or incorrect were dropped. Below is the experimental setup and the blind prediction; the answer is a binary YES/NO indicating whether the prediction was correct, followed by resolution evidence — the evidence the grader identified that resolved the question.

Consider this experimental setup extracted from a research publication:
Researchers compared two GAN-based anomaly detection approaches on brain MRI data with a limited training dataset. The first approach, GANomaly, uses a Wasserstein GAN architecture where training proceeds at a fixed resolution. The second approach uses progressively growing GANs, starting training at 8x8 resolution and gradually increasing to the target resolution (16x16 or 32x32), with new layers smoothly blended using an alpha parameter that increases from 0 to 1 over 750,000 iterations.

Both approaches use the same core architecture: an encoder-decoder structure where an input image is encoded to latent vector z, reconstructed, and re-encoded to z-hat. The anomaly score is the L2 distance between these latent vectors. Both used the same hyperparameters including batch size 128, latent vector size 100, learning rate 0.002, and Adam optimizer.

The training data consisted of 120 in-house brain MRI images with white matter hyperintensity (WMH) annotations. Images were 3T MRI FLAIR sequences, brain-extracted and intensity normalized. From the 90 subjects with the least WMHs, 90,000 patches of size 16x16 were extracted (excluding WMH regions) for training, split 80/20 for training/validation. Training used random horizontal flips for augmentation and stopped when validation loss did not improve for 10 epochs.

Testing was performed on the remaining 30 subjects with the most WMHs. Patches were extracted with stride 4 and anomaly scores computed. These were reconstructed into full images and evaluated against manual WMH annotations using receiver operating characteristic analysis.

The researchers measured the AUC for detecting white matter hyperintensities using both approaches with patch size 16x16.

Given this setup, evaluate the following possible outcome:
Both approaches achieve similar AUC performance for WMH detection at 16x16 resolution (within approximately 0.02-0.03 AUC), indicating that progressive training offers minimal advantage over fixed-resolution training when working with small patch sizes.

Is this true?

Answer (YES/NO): NO